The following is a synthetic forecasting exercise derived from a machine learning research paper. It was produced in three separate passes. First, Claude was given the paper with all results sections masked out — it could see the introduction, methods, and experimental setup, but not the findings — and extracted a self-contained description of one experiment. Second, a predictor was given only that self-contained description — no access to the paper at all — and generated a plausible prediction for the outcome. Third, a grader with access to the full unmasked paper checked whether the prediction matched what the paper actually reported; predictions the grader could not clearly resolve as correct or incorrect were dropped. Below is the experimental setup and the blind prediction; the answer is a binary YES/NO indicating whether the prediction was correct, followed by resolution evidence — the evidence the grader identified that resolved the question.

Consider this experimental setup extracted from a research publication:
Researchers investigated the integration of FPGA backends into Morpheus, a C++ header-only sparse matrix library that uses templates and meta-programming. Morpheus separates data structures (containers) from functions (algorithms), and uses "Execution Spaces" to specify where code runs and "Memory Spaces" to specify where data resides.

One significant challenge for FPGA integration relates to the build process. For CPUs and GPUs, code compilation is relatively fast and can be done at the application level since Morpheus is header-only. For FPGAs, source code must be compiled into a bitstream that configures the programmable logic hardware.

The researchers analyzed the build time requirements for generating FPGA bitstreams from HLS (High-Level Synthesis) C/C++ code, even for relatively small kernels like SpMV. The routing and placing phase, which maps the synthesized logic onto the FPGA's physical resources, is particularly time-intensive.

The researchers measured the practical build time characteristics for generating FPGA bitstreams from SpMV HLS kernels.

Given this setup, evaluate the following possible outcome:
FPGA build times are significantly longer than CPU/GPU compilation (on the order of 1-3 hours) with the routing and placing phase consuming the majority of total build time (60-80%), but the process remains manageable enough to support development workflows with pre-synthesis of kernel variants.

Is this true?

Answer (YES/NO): NO